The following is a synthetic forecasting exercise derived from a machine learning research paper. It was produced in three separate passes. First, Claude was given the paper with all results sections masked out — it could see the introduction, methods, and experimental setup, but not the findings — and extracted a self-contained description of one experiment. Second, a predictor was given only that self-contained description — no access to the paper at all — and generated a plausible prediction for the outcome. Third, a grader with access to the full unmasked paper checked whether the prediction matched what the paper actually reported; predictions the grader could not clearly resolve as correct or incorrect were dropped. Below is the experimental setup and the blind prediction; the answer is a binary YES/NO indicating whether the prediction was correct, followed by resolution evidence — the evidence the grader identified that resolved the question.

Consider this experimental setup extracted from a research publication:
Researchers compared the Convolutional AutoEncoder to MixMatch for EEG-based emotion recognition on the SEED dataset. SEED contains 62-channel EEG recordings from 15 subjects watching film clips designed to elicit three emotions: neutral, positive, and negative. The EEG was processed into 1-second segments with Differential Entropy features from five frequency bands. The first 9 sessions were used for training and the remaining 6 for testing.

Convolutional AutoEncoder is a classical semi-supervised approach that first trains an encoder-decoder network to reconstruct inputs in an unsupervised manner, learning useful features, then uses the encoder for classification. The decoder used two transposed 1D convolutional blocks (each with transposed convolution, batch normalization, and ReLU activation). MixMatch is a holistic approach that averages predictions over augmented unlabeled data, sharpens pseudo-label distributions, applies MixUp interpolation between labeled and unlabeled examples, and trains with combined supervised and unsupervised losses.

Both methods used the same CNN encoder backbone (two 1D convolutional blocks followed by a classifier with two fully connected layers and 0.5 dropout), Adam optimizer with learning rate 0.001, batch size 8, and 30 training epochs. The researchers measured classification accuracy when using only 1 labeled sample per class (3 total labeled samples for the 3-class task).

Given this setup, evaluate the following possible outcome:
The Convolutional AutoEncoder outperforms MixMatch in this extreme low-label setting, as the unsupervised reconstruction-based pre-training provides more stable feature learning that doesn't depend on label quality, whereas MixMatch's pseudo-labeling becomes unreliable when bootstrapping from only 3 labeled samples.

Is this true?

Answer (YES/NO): YES